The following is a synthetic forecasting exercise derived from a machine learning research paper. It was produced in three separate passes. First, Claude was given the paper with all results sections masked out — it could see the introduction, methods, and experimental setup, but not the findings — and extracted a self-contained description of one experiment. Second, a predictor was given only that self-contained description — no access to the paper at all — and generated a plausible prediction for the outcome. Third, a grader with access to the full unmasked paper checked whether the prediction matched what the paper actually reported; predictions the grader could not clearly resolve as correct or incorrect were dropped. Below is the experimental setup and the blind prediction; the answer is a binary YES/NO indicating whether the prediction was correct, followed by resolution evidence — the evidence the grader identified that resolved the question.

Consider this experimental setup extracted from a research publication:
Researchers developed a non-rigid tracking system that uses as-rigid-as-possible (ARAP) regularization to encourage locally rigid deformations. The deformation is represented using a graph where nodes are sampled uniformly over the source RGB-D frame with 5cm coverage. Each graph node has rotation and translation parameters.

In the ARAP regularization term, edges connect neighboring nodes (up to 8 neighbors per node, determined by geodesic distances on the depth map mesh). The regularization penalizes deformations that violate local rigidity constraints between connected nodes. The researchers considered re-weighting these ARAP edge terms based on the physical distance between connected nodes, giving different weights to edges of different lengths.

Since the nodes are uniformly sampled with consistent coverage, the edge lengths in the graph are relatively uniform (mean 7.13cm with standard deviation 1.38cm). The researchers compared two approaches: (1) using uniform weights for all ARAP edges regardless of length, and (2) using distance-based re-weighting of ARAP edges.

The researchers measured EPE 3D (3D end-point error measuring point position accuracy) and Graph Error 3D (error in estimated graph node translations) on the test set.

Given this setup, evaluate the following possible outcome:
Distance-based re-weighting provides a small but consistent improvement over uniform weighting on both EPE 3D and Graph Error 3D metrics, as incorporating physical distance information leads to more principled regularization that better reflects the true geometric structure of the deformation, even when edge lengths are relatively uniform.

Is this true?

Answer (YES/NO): YES